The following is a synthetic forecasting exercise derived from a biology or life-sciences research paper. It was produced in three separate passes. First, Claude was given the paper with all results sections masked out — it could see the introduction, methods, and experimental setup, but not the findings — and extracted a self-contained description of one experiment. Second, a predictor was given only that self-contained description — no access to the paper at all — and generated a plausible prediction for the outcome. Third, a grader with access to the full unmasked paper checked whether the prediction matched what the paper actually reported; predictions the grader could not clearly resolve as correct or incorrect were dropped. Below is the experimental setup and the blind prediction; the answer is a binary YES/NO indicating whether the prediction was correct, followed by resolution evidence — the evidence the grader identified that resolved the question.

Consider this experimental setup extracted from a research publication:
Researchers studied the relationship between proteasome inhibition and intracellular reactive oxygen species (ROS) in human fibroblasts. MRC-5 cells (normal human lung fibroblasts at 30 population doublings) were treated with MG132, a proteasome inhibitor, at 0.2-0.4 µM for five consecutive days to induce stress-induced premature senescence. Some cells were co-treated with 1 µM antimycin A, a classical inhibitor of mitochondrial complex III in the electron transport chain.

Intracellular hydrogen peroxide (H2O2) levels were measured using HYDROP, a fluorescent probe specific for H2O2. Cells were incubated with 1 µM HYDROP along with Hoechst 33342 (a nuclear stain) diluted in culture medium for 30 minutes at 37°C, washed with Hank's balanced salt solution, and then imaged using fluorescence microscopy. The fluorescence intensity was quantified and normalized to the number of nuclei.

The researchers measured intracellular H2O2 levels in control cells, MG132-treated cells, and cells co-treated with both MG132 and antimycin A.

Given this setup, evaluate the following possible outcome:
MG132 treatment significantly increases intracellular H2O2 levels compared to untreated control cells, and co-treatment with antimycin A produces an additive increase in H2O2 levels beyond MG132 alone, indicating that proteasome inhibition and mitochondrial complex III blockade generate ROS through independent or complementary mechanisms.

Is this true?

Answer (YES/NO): NO